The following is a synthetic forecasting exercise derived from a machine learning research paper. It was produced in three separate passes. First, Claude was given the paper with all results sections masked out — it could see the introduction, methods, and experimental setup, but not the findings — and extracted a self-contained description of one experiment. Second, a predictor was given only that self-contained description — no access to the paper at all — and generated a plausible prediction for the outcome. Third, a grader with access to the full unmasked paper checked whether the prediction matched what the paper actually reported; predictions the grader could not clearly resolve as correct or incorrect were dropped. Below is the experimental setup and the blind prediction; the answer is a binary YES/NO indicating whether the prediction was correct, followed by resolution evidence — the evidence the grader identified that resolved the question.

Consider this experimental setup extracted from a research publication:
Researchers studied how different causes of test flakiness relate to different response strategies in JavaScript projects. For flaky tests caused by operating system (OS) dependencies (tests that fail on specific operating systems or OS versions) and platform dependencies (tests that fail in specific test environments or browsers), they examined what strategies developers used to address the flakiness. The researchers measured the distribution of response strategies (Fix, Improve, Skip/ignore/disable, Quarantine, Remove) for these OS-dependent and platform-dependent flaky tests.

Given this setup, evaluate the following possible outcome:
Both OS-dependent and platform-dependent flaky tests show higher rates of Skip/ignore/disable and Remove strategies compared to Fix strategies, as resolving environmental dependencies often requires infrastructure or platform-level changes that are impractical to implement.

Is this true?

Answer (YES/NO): NO